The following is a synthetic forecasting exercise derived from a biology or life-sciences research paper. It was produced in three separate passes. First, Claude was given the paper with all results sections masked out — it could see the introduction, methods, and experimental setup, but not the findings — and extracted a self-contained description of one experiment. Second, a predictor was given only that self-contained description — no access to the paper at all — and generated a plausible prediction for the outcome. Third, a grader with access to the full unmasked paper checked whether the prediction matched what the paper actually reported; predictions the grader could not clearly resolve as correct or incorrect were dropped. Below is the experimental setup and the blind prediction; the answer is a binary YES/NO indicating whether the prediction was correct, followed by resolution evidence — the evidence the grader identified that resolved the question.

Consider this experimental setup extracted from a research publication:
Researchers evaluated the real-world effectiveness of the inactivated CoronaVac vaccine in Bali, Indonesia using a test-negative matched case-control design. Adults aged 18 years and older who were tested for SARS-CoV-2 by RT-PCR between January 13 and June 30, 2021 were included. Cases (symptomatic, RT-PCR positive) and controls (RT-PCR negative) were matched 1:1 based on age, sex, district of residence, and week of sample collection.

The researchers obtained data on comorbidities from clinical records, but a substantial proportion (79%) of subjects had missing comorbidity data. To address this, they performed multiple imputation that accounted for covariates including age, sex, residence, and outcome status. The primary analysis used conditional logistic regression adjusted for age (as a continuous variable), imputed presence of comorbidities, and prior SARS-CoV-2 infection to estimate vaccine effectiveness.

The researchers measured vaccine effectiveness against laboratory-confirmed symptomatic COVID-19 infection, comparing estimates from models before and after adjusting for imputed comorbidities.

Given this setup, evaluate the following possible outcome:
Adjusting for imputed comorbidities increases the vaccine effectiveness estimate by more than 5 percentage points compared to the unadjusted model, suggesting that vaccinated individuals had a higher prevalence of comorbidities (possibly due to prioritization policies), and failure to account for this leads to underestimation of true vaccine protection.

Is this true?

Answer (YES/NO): NO